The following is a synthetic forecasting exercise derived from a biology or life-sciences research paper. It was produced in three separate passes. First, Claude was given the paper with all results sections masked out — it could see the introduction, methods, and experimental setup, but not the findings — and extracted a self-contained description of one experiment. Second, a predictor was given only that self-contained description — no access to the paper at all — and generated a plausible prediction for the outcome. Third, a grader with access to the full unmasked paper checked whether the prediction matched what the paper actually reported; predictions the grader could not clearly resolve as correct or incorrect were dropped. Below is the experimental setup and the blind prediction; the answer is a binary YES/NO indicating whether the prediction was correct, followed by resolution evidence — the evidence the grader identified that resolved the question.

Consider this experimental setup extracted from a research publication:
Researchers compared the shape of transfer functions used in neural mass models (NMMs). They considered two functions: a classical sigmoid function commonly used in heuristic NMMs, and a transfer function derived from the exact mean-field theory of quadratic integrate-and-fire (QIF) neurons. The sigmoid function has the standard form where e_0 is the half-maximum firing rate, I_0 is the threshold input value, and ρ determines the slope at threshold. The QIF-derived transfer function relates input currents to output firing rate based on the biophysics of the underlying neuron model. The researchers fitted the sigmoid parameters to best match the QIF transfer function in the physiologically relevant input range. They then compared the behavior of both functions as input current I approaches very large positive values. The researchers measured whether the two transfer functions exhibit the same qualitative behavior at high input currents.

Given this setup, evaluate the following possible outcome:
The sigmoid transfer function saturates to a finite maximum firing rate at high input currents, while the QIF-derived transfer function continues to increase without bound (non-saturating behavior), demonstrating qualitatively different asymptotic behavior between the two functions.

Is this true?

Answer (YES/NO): YES